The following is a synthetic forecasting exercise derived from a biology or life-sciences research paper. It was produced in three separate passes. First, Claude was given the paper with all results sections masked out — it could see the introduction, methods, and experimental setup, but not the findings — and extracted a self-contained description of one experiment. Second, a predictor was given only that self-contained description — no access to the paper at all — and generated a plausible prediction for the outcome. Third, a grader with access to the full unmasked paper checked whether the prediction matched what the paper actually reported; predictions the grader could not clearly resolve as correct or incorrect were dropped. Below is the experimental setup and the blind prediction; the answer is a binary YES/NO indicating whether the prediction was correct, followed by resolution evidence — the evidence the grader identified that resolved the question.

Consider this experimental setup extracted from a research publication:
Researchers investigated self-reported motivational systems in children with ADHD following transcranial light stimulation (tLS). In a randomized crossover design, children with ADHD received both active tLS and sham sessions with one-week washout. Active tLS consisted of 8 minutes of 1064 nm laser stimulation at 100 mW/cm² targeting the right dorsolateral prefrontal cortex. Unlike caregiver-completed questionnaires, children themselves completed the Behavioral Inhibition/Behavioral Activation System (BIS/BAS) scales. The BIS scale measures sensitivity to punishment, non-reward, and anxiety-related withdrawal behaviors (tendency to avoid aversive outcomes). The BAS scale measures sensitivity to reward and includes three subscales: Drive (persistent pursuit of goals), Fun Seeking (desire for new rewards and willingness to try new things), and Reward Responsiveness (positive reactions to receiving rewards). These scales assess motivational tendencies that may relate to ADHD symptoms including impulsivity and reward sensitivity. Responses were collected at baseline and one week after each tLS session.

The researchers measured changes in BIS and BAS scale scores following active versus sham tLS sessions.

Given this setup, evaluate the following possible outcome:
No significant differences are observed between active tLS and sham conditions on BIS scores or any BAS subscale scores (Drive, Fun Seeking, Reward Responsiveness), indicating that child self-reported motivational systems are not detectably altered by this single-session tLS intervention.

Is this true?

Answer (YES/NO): NO